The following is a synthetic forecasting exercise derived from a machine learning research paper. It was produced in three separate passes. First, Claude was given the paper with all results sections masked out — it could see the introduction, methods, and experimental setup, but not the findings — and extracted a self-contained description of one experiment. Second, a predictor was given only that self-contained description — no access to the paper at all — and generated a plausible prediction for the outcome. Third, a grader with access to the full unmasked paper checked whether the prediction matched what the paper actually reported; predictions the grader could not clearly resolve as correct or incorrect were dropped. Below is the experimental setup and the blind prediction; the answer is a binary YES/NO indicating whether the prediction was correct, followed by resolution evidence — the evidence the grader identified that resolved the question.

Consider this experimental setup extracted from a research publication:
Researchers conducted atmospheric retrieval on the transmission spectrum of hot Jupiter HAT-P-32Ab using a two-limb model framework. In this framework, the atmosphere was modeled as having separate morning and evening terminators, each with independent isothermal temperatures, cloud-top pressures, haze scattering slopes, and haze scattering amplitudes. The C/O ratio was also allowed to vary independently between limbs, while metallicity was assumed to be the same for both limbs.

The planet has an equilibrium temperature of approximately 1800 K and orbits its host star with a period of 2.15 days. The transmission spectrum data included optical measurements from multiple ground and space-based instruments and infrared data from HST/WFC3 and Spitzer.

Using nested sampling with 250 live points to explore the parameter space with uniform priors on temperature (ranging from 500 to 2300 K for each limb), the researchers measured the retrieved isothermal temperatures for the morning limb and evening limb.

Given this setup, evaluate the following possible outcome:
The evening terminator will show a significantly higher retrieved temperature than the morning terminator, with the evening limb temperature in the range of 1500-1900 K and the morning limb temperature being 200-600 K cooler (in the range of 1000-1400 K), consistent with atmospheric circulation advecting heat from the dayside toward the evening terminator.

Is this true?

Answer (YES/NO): YES